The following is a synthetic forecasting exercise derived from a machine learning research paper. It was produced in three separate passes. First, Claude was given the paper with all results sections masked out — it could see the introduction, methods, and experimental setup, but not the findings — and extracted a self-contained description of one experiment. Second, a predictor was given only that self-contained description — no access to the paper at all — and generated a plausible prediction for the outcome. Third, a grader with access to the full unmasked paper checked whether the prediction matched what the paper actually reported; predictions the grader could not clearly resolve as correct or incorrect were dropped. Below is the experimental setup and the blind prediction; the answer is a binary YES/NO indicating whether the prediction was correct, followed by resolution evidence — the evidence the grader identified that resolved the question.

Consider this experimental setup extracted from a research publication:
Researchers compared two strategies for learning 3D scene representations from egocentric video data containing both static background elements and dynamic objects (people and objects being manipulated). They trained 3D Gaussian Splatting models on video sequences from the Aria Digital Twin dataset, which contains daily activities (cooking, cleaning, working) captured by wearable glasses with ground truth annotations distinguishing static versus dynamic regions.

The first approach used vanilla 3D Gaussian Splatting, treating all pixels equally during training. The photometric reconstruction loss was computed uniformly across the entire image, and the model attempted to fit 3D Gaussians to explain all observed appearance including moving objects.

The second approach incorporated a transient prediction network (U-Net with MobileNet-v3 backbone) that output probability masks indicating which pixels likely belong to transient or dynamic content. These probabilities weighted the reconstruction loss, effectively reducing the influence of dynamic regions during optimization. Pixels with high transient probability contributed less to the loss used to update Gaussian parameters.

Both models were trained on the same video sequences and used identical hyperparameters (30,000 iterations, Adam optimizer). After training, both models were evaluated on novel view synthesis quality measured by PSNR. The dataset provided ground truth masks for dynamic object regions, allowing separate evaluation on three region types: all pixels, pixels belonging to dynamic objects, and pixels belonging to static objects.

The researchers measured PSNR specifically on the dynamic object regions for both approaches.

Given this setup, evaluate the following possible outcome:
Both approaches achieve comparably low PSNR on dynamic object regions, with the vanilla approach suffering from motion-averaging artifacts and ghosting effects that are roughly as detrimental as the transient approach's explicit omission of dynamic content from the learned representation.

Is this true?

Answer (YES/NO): NO